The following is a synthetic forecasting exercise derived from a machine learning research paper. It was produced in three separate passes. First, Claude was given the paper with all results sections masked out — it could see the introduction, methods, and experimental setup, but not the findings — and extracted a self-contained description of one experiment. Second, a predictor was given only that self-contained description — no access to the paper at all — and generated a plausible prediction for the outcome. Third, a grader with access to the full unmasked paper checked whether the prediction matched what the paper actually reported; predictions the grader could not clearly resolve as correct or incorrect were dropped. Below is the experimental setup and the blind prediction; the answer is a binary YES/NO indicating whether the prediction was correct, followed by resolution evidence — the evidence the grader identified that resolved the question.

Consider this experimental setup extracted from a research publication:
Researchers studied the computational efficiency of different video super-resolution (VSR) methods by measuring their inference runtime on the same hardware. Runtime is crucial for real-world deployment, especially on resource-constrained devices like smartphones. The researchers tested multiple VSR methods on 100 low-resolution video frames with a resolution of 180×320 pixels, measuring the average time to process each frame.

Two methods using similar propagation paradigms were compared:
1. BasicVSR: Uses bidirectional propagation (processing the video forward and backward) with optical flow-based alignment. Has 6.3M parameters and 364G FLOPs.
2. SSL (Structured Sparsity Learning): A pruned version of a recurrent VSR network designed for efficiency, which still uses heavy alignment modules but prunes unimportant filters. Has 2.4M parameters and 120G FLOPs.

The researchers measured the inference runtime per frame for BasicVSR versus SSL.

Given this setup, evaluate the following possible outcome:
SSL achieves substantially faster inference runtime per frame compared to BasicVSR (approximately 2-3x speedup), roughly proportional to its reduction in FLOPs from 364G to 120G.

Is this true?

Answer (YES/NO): YES